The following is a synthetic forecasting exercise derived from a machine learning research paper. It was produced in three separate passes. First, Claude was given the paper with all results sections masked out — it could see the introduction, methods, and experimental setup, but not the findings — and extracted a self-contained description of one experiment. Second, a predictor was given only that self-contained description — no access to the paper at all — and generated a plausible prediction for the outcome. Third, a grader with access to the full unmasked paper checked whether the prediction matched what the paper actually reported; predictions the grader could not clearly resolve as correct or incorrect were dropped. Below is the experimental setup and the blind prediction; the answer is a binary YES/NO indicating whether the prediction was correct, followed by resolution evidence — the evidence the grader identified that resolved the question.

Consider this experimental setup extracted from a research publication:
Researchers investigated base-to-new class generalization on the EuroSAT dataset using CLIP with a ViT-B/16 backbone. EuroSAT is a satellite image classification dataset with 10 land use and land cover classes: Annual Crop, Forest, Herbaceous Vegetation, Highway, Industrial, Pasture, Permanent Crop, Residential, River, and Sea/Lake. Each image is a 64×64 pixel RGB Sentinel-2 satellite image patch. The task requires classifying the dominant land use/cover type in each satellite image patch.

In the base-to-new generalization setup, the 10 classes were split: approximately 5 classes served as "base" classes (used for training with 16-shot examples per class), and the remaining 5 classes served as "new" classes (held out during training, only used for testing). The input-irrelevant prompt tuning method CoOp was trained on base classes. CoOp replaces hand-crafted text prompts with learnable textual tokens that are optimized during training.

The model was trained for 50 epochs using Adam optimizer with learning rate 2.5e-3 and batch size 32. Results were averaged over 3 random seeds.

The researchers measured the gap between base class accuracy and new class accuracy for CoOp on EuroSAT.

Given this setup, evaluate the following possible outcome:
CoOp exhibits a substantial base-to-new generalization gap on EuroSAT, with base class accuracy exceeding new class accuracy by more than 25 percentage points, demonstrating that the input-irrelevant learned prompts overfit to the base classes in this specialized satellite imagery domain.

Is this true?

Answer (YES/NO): YES